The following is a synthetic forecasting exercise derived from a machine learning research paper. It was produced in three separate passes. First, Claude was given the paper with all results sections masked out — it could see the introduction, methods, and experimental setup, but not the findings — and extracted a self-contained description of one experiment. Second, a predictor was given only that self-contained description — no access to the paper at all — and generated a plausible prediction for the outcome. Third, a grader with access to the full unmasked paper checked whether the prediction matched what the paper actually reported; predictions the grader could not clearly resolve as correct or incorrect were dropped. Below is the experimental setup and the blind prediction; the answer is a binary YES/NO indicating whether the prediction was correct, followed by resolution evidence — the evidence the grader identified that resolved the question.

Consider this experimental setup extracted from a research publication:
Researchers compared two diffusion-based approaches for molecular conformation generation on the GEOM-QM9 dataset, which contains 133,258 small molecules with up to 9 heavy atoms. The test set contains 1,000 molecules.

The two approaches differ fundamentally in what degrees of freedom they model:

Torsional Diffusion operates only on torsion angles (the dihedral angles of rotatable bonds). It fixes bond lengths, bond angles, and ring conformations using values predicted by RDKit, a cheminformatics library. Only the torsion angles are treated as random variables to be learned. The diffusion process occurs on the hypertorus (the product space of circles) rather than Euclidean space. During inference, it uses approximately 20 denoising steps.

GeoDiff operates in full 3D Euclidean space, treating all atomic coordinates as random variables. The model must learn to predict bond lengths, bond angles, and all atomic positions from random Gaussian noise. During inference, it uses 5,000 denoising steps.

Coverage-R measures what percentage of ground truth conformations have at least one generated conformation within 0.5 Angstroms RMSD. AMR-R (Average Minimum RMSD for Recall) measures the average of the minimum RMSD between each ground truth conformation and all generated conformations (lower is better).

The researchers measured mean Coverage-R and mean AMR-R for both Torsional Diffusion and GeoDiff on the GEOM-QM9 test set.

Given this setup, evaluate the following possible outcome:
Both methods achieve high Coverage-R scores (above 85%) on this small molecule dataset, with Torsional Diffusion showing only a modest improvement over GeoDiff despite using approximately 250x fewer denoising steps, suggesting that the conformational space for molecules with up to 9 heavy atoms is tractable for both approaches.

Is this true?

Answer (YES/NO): NO